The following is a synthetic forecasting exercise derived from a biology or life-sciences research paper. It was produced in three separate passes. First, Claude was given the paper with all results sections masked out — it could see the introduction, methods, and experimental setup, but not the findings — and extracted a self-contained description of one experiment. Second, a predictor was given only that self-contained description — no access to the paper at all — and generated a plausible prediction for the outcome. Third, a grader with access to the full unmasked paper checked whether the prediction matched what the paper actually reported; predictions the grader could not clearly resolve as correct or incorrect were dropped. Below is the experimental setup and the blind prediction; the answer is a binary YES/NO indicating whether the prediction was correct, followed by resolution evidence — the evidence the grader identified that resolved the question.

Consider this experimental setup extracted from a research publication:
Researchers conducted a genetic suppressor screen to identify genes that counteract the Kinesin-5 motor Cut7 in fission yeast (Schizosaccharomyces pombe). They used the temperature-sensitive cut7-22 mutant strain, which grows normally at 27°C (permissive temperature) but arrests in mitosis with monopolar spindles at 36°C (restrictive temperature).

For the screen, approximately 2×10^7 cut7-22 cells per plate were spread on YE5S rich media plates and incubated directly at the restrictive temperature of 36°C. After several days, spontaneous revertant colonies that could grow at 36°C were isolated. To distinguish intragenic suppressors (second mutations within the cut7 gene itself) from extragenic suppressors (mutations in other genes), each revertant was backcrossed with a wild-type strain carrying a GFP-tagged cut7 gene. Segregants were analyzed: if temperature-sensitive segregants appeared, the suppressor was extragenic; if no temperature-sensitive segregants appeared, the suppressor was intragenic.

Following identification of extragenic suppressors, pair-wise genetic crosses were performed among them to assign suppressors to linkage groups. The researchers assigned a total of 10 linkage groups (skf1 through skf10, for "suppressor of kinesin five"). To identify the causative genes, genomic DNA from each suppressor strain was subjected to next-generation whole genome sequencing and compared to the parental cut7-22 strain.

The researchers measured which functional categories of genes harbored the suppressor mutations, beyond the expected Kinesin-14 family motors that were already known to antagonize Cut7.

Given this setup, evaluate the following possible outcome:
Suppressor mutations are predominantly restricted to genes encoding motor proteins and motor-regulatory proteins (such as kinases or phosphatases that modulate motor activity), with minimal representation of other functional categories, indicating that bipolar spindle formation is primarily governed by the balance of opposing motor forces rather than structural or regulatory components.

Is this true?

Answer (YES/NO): NO